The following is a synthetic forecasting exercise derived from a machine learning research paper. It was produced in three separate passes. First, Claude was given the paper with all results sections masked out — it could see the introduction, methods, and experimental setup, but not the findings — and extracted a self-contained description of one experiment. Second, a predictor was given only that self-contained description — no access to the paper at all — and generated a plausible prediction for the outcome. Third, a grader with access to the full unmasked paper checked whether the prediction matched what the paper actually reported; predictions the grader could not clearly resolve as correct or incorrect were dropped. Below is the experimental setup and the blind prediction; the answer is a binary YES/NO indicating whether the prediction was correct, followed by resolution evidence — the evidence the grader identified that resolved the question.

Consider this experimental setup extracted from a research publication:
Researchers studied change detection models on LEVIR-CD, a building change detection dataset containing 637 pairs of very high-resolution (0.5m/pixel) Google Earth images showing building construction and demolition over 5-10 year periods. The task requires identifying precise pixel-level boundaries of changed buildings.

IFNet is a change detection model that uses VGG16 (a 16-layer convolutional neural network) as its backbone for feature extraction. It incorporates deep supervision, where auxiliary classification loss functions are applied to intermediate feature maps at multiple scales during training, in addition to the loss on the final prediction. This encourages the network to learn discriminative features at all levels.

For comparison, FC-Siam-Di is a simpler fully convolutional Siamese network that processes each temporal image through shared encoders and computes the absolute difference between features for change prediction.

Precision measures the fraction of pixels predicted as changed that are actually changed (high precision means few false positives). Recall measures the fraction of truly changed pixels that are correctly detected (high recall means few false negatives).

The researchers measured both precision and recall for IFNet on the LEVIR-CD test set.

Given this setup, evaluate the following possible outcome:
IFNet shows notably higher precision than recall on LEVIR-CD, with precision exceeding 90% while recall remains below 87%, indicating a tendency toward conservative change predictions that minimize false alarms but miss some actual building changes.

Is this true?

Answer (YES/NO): YES